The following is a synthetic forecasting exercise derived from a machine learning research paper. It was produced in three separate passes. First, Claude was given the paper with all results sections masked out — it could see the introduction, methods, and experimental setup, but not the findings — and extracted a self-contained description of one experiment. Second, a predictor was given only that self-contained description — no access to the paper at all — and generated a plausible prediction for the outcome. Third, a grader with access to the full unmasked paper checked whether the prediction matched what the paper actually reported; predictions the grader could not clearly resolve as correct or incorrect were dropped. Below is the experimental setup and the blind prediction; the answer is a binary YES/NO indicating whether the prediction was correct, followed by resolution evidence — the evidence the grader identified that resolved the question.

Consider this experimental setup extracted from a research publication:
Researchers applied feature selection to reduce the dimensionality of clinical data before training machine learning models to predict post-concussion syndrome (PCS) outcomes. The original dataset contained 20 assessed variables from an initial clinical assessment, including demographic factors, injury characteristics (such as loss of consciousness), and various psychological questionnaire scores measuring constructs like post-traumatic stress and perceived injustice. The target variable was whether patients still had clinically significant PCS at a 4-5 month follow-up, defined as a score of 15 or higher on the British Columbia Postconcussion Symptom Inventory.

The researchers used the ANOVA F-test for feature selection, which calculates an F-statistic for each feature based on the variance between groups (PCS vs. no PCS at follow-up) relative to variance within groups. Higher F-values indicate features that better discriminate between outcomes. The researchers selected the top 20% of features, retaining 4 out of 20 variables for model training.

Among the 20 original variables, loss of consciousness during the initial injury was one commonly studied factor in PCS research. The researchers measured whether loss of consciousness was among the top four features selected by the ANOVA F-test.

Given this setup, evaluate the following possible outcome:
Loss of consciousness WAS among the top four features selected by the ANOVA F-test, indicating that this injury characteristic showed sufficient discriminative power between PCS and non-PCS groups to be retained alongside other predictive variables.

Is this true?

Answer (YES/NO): NO